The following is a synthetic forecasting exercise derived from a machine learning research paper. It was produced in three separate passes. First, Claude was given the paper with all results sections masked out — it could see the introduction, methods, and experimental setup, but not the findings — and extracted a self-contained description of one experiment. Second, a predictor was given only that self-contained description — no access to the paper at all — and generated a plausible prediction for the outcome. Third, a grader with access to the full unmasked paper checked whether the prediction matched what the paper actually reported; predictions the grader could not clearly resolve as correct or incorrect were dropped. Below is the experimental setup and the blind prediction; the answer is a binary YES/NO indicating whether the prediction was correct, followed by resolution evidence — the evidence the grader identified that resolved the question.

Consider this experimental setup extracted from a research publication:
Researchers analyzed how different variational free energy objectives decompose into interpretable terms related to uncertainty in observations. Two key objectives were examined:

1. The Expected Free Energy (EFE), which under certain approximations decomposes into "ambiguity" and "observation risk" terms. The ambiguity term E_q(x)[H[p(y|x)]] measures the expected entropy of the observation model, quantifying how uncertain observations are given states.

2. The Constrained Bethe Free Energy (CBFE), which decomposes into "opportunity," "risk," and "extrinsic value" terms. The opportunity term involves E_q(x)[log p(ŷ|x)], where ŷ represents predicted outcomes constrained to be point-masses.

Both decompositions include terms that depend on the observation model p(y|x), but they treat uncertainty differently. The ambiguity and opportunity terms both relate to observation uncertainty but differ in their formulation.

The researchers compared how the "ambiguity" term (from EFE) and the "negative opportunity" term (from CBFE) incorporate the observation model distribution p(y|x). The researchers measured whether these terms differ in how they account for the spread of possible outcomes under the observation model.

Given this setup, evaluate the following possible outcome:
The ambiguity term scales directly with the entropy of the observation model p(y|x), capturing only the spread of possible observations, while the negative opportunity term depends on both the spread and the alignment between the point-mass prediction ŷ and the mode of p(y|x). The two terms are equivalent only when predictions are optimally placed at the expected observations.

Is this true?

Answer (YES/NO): NO